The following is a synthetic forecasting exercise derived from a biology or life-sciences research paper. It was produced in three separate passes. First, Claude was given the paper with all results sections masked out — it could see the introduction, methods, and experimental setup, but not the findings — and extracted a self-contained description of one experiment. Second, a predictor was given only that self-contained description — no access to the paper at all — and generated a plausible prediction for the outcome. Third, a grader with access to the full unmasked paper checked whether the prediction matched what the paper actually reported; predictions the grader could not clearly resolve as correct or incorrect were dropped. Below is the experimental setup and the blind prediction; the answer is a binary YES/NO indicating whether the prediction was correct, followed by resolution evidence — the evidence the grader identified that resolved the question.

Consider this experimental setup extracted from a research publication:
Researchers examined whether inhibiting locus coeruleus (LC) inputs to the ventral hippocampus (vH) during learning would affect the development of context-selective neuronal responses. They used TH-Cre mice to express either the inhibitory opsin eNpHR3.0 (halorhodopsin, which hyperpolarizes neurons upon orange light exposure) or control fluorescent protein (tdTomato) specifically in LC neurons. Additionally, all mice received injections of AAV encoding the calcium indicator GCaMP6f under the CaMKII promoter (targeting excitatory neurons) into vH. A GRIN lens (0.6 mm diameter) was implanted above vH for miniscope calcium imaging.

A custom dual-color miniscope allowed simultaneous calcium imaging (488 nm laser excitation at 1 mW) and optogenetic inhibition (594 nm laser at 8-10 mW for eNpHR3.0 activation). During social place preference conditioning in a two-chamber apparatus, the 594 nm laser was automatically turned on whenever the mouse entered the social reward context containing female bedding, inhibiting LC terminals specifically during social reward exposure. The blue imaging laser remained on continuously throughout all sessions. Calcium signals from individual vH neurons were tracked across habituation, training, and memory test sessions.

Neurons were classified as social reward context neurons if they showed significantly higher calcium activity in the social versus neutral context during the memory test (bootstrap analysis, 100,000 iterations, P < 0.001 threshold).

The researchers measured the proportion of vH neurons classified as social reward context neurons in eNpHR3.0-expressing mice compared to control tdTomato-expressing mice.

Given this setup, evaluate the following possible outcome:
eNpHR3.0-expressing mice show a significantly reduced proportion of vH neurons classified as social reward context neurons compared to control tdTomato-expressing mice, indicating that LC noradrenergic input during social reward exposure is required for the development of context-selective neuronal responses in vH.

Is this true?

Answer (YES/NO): YES